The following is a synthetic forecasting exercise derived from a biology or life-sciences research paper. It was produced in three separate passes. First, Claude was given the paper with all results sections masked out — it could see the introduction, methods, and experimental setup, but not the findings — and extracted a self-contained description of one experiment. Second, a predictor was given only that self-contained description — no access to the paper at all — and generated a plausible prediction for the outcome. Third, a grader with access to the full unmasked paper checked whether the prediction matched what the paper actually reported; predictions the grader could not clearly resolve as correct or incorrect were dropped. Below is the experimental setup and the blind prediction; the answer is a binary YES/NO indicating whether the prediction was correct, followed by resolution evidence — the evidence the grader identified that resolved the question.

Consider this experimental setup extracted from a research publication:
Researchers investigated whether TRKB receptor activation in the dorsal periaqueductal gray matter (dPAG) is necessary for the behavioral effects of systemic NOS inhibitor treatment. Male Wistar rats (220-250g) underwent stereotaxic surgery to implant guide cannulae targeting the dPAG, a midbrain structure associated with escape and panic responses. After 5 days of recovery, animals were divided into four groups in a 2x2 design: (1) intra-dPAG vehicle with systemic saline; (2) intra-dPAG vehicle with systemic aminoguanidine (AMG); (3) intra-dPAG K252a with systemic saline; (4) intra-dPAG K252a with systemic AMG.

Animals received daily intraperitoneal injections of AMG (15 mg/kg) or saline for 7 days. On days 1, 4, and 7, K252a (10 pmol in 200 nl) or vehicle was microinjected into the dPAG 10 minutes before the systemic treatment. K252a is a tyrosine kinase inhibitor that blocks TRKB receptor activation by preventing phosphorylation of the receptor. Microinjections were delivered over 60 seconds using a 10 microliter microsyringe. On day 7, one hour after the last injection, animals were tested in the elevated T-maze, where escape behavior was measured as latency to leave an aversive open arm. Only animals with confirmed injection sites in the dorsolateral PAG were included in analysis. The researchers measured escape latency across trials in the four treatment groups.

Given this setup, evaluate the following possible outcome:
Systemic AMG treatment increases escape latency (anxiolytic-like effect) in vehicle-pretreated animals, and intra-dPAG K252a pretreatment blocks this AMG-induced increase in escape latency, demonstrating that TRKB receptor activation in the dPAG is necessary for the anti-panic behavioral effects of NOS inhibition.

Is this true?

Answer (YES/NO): YES